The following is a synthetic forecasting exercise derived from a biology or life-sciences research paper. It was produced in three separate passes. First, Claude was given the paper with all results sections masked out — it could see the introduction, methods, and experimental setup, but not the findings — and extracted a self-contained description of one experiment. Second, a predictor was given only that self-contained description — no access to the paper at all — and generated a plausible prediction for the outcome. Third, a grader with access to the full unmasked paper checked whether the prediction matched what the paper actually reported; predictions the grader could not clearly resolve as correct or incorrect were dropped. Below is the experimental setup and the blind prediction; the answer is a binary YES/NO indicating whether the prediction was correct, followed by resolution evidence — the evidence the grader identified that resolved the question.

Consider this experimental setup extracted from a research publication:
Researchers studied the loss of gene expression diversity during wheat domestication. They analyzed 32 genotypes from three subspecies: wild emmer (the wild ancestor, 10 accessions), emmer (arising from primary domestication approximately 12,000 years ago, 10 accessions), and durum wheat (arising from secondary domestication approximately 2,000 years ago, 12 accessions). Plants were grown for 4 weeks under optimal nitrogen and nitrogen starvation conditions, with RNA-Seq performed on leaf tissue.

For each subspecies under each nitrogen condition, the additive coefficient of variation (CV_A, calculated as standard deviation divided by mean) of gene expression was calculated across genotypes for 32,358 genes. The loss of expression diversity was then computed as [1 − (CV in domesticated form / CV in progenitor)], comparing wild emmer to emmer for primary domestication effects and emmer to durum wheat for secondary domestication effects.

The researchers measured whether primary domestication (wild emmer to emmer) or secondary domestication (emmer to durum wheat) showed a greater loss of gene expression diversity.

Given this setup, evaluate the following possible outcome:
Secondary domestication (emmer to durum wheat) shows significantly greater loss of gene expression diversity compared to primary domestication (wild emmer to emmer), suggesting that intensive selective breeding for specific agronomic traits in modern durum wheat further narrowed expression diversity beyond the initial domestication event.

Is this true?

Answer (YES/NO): NO